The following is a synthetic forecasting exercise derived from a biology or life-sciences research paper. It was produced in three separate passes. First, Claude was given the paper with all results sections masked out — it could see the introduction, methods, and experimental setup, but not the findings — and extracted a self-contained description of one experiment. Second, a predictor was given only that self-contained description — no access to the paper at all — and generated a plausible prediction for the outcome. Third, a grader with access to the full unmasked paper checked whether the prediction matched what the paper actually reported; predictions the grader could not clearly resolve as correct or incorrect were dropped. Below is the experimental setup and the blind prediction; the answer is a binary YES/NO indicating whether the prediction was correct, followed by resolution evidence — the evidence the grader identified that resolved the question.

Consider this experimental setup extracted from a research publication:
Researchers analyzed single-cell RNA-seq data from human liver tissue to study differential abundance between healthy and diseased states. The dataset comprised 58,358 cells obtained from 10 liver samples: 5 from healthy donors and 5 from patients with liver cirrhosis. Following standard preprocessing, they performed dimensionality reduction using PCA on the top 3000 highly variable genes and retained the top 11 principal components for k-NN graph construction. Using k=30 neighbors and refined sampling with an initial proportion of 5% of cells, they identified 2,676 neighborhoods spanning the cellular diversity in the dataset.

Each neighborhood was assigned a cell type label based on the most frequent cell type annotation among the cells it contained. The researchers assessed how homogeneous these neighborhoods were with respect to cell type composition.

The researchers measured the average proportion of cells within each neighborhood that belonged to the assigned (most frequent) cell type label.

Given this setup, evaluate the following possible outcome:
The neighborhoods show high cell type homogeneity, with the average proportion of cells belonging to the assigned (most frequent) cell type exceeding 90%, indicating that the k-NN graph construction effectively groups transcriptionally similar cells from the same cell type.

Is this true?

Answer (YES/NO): NO